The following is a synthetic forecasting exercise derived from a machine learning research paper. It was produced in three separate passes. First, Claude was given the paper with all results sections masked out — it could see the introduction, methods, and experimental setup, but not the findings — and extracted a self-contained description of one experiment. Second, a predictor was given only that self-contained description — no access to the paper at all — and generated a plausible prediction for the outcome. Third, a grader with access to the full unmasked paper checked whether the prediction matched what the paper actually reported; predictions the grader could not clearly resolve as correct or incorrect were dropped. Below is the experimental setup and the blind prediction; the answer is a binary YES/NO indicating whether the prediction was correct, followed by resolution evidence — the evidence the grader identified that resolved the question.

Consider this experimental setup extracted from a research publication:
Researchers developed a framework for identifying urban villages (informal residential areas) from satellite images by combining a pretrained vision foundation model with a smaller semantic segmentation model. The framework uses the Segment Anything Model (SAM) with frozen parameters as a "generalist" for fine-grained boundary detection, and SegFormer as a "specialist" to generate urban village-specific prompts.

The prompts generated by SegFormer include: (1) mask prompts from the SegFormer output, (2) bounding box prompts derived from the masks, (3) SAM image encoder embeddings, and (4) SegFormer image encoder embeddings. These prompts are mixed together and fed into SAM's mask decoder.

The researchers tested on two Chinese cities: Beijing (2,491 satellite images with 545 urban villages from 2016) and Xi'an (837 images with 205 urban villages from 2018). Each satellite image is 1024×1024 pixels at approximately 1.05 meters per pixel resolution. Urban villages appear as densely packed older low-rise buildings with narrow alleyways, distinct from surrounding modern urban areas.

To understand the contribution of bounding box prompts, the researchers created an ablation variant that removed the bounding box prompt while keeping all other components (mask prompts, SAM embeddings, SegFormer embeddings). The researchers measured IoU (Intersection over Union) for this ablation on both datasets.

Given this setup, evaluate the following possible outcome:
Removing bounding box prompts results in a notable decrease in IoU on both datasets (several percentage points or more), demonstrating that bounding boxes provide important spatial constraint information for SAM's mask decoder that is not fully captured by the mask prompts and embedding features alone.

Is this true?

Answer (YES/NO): NO